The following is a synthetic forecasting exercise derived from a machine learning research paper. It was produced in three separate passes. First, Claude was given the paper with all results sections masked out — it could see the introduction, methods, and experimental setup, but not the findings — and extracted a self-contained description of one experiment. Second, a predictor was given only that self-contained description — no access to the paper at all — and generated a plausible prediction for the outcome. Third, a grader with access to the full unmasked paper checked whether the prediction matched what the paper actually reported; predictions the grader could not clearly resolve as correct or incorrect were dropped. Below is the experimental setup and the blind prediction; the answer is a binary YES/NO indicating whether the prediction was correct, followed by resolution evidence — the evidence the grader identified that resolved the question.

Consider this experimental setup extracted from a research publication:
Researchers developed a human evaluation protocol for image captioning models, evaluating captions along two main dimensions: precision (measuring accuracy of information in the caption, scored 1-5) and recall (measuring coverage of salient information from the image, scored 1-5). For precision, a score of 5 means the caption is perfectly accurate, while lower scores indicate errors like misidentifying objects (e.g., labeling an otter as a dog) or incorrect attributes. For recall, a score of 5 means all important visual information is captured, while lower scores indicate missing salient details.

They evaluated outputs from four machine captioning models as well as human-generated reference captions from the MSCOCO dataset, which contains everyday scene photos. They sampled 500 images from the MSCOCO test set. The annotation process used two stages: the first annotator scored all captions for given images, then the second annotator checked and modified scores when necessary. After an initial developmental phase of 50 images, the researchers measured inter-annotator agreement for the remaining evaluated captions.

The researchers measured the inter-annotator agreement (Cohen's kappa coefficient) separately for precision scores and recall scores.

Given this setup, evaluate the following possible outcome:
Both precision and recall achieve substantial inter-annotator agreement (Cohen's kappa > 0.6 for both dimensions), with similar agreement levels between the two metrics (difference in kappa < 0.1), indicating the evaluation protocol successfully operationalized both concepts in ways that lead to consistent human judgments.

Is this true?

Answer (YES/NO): YES